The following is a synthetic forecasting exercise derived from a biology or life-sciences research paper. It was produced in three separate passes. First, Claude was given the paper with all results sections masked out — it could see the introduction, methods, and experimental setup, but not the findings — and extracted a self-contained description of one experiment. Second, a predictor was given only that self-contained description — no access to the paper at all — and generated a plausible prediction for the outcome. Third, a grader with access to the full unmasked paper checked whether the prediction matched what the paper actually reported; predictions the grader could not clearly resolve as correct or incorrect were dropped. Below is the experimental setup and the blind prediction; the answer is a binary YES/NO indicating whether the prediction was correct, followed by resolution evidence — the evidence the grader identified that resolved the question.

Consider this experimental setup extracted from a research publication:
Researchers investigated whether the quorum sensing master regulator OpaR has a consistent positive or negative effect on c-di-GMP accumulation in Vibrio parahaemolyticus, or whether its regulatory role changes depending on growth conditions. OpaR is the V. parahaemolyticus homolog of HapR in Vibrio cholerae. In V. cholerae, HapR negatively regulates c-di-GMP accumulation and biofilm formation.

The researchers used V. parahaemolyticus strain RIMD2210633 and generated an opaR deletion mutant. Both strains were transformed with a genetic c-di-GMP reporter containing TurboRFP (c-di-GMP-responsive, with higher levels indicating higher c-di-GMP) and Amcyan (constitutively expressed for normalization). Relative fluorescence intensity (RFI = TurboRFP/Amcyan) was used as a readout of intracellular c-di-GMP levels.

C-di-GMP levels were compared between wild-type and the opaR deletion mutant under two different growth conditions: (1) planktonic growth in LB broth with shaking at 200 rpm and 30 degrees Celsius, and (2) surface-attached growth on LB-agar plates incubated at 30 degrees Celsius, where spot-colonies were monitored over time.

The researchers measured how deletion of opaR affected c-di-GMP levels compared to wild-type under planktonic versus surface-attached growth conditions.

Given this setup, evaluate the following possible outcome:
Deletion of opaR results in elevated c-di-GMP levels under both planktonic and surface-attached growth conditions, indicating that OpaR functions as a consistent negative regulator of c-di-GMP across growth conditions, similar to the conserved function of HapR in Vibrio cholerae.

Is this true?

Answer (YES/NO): NO